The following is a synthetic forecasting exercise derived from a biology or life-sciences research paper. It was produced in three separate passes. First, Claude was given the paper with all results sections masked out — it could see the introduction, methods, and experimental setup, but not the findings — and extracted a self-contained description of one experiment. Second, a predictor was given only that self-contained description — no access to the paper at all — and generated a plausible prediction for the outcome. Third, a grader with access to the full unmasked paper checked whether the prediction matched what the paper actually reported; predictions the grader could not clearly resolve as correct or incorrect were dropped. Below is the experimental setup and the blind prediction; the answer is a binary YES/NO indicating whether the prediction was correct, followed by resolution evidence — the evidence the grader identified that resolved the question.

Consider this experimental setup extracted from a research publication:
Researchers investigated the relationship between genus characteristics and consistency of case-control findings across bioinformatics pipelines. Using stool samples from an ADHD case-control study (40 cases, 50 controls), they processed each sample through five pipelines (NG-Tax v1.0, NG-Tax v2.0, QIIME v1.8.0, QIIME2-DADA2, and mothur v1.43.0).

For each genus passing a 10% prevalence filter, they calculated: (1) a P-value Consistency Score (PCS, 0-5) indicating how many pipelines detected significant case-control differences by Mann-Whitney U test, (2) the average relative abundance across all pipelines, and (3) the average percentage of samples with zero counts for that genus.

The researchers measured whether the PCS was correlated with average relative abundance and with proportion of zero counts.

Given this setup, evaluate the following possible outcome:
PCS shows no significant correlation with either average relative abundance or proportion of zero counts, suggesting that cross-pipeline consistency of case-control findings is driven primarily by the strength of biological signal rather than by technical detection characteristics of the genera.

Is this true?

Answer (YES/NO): NO